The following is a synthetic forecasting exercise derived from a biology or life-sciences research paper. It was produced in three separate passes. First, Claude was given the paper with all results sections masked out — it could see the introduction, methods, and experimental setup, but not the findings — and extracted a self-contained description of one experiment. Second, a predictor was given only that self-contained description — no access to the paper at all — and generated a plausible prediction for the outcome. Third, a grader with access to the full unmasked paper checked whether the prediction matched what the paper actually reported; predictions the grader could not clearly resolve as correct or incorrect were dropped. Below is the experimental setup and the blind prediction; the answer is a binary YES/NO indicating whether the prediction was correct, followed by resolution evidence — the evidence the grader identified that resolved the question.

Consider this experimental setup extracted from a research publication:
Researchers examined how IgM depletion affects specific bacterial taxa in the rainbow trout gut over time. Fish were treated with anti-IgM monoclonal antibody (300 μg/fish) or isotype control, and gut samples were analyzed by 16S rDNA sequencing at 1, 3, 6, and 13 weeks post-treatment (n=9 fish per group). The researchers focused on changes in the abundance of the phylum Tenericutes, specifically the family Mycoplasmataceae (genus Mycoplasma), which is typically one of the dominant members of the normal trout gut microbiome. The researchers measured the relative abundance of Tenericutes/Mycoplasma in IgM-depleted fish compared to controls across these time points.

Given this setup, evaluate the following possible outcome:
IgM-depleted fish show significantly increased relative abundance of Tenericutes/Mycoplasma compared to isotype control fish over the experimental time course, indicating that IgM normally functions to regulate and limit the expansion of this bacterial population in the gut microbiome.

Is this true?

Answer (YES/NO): NO